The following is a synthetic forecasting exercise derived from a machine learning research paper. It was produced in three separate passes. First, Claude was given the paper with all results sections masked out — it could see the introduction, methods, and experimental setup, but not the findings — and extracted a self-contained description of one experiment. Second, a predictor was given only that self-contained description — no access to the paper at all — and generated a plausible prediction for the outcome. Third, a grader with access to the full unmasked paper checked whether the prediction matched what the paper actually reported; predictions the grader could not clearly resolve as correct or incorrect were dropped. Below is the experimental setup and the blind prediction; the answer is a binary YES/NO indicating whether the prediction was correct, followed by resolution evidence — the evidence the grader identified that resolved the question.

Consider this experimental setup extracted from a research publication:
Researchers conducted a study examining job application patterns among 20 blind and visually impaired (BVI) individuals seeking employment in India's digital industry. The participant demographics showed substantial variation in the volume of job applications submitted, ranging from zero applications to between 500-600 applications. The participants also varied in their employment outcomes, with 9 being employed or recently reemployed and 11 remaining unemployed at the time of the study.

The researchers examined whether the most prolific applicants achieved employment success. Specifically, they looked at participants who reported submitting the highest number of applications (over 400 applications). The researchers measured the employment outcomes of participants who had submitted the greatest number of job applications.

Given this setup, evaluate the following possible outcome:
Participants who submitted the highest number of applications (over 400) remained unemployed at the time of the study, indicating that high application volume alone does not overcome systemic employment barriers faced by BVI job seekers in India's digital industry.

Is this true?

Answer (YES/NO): NO